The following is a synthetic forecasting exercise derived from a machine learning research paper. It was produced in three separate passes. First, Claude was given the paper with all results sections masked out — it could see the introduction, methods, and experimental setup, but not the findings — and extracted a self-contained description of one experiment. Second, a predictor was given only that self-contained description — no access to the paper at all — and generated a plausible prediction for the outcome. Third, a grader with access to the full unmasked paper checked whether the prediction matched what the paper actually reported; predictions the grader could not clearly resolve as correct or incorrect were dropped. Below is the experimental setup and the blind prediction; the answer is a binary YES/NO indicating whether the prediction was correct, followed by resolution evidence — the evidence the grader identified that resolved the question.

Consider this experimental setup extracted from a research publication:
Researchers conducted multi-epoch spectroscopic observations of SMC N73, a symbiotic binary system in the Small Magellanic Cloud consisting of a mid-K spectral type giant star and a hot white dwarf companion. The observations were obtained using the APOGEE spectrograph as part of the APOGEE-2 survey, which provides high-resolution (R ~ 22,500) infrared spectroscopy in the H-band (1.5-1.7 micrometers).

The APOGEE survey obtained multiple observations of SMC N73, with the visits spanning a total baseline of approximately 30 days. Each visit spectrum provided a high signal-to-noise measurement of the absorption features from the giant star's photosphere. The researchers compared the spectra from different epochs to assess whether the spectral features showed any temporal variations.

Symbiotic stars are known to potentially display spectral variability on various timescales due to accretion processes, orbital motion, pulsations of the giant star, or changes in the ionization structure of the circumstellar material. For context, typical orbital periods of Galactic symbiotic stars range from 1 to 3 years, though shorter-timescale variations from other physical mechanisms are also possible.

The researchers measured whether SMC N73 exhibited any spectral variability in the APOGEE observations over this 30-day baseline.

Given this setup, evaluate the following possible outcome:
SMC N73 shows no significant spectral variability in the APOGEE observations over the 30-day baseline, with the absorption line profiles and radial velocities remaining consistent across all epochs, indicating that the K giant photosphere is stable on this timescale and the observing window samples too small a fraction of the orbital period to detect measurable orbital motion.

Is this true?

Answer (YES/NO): NO